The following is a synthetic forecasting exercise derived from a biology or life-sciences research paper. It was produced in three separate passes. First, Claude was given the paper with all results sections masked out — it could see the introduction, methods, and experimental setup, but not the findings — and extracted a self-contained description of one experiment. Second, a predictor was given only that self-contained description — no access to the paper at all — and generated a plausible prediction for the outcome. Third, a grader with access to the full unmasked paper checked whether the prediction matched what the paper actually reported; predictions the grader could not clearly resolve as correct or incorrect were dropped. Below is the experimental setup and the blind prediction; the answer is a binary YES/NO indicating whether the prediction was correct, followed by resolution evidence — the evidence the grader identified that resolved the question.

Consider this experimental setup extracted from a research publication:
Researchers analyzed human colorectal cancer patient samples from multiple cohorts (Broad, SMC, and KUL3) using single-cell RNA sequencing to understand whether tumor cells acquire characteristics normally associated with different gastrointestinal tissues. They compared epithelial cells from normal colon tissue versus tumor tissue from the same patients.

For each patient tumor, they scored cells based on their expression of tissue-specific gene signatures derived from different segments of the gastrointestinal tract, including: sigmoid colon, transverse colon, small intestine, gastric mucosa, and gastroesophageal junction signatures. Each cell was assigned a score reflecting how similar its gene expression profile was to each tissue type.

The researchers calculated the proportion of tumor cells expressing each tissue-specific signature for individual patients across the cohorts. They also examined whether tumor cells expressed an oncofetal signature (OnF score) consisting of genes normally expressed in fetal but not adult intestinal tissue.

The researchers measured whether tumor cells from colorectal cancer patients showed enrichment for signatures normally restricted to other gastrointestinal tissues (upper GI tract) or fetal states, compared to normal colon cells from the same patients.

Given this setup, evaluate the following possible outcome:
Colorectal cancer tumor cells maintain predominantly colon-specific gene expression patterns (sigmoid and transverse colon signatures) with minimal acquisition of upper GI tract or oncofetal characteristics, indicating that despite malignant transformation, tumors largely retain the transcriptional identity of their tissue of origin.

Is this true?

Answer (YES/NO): NO